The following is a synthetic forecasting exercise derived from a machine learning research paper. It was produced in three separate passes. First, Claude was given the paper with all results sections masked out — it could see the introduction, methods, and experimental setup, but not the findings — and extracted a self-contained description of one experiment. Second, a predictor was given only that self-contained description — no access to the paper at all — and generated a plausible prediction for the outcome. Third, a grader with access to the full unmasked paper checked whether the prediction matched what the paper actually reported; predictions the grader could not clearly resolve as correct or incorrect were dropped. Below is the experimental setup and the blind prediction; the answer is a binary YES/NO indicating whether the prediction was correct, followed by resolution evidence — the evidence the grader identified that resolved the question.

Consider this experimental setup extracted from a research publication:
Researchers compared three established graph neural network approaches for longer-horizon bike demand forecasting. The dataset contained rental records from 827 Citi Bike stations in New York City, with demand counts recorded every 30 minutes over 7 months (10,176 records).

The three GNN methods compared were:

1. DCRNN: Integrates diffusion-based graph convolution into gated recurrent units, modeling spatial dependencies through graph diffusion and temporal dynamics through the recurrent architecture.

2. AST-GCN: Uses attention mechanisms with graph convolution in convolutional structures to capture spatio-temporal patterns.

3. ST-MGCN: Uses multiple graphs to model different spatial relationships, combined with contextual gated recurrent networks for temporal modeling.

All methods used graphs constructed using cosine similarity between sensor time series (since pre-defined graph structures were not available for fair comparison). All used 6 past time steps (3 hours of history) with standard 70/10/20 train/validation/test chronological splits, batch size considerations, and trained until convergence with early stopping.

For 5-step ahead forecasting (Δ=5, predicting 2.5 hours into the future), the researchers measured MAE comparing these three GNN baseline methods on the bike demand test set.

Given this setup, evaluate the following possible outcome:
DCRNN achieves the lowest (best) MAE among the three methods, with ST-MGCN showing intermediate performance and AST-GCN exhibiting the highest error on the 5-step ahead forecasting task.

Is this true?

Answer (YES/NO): NO